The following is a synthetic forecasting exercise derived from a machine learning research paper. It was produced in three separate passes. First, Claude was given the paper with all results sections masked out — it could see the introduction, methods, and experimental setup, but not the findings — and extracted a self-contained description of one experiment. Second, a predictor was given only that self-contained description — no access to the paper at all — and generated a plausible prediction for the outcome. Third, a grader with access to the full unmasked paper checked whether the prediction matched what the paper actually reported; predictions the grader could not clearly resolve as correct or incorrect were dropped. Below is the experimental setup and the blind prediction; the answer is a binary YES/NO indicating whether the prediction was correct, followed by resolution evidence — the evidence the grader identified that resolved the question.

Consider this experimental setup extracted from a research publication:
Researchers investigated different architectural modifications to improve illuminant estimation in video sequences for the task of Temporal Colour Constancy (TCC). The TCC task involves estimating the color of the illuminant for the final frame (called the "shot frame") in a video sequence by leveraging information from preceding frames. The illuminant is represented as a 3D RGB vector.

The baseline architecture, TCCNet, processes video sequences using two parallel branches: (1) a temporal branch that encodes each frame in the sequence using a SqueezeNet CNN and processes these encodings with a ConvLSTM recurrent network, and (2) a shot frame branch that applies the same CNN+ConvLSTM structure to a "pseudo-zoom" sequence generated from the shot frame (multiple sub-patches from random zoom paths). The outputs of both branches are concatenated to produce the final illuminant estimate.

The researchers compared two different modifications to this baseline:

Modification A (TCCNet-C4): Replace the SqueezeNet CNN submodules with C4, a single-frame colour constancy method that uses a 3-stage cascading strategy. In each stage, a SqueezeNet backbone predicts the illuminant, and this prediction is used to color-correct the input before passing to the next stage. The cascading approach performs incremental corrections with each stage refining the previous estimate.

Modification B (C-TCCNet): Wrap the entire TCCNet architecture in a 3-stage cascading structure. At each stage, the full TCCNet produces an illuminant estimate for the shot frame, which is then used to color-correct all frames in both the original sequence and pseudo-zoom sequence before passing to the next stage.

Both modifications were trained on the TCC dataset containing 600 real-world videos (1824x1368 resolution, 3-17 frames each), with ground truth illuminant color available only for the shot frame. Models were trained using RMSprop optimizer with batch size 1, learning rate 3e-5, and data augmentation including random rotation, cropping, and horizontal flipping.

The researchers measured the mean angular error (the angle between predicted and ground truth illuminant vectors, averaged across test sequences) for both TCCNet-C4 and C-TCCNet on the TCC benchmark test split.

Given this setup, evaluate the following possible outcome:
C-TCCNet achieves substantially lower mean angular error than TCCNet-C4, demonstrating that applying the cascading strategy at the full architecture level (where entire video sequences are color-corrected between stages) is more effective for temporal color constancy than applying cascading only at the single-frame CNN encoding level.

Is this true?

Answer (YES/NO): NO